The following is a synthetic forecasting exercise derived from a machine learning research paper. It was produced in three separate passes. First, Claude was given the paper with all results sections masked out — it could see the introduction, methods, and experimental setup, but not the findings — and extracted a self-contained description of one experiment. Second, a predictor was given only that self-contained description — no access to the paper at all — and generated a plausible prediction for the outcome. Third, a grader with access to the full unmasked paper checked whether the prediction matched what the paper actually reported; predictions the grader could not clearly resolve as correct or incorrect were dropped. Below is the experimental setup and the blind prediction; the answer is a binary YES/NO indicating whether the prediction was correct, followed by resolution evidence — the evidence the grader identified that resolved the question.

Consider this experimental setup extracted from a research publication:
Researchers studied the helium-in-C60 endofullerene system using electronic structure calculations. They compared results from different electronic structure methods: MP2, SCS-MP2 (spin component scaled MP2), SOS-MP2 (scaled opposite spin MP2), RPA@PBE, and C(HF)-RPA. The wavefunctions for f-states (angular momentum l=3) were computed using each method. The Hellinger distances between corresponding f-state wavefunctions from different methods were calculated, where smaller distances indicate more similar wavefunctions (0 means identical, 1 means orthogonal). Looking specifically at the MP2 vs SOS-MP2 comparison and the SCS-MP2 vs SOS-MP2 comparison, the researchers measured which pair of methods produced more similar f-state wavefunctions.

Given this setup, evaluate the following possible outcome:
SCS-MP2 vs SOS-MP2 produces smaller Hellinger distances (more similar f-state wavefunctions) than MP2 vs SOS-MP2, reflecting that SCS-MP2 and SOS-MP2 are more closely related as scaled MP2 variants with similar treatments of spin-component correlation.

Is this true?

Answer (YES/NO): YES